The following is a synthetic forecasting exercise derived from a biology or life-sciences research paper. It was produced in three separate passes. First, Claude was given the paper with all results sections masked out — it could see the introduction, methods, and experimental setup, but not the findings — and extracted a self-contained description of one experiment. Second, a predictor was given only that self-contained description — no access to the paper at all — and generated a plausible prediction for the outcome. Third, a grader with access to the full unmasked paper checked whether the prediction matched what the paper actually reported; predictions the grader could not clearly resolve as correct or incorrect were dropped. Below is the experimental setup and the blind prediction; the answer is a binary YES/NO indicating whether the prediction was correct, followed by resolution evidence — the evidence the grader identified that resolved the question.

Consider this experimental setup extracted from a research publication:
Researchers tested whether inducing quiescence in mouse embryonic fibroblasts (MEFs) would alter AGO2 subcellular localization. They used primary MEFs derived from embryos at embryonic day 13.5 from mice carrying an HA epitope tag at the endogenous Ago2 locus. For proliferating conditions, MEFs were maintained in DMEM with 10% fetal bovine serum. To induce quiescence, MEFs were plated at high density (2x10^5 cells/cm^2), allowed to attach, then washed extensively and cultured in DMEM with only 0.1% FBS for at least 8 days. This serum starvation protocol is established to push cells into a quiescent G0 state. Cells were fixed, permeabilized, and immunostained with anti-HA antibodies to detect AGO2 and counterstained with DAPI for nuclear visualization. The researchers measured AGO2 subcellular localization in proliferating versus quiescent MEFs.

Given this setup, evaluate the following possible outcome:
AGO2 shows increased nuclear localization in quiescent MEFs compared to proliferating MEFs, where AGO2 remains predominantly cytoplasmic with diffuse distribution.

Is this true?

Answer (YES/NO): YES